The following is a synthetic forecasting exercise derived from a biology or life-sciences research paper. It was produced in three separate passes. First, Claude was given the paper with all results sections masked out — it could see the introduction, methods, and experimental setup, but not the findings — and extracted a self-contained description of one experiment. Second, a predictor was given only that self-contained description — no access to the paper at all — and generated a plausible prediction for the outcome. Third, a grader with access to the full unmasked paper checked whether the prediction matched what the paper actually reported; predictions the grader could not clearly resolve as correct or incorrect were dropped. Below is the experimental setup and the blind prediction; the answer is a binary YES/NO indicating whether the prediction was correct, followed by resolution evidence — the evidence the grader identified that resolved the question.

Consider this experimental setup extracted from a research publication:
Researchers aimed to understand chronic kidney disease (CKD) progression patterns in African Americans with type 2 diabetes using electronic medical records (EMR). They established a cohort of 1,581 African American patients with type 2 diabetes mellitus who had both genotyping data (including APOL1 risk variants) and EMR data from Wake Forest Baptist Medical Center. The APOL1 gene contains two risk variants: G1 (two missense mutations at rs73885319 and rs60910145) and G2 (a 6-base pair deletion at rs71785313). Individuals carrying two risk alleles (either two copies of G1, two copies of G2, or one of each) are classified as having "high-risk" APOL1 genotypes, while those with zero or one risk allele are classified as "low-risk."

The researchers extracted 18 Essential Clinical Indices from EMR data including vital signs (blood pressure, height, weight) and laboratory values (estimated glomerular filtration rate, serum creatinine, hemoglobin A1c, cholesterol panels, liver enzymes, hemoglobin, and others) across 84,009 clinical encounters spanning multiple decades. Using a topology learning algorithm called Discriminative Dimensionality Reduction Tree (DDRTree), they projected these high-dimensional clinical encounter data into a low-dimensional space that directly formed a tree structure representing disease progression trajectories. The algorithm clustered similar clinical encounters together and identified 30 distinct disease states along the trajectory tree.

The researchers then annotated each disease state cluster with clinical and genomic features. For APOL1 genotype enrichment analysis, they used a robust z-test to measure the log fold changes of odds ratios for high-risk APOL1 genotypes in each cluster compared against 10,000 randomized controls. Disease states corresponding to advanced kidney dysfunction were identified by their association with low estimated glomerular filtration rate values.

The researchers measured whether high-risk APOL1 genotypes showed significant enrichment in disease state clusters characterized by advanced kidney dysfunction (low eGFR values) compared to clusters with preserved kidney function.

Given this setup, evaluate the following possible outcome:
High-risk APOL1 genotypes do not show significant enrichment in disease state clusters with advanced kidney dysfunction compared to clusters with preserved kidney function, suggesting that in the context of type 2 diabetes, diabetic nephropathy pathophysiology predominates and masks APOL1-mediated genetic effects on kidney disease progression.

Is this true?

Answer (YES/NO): NO